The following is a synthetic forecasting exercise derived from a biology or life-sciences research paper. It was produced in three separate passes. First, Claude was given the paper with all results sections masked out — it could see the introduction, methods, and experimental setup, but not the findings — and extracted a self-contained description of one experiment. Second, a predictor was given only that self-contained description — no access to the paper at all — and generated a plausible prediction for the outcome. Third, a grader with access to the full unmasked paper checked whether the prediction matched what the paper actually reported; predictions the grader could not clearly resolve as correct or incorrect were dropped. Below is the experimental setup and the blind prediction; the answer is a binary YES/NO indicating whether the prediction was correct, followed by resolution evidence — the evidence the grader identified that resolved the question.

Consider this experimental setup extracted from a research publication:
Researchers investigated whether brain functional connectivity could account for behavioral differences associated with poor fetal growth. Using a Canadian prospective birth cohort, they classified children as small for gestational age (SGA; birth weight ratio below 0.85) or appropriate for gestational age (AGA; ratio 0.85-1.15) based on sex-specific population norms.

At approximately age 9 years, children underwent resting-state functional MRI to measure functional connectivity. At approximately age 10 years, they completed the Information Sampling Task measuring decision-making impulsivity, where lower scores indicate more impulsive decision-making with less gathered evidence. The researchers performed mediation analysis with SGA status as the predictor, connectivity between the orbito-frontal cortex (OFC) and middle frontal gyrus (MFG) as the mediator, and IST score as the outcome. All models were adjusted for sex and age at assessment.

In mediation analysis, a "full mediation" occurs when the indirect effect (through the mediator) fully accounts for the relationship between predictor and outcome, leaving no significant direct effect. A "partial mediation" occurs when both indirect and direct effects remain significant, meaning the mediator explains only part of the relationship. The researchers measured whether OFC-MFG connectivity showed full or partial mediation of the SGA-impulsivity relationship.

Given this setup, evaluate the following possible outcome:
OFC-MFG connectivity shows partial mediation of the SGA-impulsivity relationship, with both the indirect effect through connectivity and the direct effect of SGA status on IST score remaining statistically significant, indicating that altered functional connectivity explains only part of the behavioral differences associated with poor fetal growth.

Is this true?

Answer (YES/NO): NO